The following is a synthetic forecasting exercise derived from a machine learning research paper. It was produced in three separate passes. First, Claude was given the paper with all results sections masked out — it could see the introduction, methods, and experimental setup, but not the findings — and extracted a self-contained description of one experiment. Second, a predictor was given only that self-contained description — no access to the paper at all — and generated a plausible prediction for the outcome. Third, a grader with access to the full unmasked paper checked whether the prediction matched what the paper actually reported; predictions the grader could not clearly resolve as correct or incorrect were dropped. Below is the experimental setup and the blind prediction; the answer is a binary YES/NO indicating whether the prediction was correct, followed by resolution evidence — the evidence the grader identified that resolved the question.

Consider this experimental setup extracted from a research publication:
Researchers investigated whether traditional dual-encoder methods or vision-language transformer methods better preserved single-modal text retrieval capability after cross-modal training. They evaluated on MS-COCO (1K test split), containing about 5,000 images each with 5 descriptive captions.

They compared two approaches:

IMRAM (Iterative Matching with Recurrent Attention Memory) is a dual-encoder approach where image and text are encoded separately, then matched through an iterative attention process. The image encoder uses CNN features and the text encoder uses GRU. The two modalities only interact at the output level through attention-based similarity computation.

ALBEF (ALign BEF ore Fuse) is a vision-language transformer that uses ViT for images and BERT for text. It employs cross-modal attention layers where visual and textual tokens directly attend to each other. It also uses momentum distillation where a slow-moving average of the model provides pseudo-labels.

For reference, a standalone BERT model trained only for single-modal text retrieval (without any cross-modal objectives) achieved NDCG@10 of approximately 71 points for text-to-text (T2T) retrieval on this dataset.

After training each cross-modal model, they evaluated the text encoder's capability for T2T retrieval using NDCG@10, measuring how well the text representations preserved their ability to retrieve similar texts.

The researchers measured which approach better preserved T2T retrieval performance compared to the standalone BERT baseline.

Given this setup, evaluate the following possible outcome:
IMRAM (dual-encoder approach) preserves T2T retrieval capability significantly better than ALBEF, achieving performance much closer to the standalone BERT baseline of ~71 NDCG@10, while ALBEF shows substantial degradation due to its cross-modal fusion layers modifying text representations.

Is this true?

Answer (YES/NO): YES